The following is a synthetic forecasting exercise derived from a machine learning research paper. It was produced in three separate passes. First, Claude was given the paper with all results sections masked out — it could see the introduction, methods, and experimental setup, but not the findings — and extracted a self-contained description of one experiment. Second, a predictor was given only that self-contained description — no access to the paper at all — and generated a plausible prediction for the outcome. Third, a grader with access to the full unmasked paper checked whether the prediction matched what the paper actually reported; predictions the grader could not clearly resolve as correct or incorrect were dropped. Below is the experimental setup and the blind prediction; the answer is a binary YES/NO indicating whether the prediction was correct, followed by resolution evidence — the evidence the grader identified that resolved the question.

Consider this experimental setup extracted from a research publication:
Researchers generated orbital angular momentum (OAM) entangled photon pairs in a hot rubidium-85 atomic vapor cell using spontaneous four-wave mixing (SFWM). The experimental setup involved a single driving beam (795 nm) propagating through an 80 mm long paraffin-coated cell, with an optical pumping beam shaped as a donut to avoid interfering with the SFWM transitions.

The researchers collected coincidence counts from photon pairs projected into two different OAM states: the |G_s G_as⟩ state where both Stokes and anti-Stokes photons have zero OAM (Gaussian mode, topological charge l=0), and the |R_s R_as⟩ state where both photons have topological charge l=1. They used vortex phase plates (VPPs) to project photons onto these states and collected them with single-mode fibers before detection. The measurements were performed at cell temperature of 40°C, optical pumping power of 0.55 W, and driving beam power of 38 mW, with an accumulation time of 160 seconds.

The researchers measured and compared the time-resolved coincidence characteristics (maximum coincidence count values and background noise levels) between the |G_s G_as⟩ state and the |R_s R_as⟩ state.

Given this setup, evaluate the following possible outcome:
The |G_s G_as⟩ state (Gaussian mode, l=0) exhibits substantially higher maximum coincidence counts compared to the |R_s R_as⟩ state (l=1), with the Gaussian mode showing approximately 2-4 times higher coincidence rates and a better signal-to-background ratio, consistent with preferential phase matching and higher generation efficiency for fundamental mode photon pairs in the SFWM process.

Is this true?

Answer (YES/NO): NO